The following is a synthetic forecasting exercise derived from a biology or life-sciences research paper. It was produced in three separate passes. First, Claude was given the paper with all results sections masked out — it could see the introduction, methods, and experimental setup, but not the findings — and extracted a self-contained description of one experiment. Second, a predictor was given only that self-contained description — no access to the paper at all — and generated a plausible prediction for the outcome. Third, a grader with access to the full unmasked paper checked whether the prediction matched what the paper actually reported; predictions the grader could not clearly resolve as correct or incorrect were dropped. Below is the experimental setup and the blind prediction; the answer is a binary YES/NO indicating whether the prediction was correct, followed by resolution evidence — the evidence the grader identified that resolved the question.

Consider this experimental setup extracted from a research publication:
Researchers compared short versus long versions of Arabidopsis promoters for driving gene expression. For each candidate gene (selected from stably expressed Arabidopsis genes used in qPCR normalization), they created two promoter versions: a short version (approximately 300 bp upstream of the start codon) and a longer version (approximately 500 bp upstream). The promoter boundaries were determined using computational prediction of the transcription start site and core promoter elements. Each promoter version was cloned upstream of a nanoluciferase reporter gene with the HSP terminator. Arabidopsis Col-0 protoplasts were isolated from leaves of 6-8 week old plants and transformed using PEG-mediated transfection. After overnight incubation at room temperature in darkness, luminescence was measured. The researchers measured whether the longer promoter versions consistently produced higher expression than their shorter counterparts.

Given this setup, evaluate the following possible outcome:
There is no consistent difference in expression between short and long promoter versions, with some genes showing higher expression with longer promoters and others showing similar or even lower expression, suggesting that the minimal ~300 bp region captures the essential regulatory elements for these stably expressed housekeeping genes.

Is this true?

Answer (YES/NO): NO